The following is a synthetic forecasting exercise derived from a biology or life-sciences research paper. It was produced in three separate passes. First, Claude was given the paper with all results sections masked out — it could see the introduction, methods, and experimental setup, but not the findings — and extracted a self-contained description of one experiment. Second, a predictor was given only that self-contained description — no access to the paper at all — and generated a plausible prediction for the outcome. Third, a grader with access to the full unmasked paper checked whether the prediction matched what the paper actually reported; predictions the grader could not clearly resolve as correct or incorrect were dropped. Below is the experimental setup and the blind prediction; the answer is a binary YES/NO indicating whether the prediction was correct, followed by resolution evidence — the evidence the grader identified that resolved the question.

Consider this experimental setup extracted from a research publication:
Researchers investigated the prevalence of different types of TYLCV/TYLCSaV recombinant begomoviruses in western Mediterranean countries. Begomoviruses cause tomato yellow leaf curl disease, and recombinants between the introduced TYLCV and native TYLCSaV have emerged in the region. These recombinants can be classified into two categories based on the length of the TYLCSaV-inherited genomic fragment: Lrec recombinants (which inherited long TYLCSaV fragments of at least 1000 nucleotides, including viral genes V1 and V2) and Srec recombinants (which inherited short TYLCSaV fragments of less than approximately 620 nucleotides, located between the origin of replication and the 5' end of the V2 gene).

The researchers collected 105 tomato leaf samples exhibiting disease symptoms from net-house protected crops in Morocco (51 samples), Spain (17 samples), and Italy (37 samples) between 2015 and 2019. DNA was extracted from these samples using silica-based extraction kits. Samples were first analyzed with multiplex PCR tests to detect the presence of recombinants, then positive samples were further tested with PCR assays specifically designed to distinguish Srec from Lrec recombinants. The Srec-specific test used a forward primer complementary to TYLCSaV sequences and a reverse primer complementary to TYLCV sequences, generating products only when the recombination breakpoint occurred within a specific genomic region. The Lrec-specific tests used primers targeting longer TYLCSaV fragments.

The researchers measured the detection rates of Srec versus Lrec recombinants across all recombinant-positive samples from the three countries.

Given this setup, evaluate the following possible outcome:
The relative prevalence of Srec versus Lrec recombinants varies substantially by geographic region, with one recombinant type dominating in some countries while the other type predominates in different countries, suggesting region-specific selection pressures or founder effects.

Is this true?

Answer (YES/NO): NO